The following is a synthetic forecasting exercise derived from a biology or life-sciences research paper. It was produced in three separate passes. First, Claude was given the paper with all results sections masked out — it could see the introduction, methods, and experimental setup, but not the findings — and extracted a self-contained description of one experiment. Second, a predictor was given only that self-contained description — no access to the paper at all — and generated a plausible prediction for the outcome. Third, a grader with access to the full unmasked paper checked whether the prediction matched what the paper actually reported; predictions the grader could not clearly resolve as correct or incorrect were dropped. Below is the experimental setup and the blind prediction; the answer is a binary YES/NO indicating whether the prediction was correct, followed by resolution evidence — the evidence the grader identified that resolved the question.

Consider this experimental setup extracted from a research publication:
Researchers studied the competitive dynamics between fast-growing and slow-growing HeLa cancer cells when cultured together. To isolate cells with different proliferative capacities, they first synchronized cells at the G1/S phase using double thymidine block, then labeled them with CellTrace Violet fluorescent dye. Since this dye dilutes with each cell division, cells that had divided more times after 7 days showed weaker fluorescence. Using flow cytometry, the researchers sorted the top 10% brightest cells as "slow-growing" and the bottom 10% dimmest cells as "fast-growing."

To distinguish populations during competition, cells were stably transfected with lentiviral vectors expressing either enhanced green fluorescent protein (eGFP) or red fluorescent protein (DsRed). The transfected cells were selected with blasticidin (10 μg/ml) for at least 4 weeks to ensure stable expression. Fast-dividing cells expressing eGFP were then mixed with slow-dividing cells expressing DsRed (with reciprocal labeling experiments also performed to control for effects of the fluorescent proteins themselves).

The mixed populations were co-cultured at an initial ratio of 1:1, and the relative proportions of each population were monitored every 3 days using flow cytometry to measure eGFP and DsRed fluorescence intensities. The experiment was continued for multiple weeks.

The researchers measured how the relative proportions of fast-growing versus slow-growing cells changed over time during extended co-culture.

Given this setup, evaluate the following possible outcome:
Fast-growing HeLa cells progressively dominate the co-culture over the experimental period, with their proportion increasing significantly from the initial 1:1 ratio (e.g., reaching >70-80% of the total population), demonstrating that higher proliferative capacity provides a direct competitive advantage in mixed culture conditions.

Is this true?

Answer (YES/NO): YES